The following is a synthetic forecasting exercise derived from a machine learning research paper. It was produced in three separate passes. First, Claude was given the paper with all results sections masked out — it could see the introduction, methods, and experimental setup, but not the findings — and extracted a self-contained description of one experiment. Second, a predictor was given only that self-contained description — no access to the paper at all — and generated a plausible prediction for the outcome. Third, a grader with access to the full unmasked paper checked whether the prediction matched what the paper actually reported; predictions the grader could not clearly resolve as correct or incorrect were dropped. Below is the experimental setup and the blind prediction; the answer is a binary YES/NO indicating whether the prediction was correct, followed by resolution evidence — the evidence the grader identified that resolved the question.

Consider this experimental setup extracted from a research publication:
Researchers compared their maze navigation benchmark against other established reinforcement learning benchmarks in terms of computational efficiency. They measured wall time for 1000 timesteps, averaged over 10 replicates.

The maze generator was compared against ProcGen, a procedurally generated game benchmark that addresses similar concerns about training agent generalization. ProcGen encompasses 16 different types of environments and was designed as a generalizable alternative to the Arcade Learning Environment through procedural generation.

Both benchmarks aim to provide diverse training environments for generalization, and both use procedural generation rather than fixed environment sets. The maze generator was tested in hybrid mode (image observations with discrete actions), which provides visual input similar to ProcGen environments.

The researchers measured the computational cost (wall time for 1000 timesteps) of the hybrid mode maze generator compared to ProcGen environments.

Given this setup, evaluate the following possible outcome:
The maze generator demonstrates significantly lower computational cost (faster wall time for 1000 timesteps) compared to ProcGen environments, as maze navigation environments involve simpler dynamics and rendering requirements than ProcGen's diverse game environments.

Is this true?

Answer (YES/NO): NO